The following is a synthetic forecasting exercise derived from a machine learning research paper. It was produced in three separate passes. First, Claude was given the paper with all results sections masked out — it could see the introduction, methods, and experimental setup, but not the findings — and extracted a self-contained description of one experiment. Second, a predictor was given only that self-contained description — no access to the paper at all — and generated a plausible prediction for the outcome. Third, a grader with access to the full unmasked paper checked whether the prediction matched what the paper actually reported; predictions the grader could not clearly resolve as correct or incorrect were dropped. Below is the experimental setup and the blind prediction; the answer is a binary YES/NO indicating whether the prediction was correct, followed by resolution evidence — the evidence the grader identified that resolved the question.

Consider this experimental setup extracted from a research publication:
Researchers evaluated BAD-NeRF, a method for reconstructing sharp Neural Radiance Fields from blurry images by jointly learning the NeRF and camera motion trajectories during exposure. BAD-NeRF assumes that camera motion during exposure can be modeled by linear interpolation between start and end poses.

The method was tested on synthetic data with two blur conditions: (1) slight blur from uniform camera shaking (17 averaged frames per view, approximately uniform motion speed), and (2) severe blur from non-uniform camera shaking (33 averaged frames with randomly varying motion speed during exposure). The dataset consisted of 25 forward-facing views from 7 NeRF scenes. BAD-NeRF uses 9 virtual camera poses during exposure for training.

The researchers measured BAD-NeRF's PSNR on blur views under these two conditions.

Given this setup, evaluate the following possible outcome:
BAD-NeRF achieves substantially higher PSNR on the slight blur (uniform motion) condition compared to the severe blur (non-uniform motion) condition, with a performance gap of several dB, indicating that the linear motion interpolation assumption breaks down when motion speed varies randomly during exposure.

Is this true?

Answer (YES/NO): NO